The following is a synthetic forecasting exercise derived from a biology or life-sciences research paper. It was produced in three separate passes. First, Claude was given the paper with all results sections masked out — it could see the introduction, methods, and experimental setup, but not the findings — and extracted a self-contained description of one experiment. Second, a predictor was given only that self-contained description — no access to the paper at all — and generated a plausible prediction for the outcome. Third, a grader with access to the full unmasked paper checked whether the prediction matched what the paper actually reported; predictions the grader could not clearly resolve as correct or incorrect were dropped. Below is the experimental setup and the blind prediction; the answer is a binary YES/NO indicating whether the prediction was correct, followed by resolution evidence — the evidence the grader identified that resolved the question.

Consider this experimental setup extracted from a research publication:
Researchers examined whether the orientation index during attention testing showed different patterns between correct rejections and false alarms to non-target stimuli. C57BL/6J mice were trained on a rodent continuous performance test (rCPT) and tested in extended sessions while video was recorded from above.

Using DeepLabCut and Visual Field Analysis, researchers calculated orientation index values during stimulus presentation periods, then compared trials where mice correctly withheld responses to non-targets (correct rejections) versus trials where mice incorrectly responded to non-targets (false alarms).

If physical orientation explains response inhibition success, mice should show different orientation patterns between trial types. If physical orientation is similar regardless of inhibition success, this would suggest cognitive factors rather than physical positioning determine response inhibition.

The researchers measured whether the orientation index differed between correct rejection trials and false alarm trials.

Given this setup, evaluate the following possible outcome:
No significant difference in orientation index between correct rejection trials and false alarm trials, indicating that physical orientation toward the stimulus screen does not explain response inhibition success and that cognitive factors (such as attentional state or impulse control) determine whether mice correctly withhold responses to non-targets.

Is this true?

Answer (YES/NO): NO